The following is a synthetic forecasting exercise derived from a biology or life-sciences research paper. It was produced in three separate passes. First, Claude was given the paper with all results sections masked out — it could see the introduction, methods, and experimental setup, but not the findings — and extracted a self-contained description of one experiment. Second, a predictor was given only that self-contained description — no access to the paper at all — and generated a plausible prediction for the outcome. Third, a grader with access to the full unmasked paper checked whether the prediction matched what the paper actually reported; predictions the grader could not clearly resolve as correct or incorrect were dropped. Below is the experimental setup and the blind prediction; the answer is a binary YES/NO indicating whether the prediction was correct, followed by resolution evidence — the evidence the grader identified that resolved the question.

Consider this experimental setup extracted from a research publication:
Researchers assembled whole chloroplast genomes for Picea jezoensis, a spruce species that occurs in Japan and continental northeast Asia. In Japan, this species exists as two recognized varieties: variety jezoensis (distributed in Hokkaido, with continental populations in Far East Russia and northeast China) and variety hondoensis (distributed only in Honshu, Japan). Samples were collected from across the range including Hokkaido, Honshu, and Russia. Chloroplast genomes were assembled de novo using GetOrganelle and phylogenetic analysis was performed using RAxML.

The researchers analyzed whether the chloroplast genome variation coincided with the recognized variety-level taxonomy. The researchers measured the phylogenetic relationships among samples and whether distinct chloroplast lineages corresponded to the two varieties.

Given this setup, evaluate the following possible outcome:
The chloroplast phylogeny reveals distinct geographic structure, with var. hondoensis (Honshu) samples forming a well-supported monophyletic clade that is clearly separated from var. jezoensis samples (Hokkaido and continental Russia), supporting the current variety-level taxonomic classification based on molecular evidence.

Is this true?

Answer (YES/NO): YES